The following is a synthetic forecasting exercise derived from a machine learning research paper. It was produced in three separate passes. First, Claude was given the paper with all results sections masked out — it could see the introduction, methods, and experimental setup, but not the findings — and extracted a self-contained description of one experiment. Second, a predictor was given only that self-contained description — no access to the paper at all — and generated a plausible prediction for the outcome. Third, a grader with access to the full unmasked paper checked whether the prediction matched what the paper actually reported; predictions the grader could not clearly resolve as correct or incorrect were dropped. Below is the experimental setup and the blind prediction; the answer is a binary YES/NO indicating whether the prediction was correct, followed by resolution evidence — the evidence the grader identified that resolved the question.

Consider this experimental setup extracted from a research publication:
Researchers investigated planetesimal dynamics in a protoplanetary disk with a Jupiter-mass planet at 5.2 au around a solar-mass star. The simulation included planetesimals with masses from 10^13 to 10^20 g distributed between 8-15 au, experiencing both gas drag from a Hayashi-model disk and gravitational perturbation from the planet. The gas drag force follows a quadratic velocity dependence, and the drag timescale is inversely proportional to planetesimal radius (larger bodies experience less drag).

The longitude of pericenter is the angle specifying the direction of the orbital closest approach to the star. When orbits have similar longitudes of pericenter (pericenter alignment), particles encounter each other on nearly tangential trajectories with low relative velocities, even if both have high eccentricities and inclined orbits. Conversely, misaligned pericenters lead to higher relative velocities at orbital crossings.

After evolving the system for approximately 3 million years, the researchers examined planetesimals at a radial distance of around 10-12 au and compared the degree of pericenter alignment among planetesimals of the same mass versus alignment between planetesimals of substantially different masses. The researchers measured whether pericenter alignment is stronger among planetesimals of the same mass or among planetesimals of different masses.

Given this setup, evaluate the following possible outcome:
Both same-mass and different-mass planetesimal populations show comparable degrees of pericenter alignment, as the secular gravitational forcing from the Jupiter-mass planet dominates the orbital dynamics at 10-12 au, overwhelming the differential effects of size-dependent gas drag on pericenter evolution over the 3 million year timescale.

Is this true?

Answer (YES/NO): NO